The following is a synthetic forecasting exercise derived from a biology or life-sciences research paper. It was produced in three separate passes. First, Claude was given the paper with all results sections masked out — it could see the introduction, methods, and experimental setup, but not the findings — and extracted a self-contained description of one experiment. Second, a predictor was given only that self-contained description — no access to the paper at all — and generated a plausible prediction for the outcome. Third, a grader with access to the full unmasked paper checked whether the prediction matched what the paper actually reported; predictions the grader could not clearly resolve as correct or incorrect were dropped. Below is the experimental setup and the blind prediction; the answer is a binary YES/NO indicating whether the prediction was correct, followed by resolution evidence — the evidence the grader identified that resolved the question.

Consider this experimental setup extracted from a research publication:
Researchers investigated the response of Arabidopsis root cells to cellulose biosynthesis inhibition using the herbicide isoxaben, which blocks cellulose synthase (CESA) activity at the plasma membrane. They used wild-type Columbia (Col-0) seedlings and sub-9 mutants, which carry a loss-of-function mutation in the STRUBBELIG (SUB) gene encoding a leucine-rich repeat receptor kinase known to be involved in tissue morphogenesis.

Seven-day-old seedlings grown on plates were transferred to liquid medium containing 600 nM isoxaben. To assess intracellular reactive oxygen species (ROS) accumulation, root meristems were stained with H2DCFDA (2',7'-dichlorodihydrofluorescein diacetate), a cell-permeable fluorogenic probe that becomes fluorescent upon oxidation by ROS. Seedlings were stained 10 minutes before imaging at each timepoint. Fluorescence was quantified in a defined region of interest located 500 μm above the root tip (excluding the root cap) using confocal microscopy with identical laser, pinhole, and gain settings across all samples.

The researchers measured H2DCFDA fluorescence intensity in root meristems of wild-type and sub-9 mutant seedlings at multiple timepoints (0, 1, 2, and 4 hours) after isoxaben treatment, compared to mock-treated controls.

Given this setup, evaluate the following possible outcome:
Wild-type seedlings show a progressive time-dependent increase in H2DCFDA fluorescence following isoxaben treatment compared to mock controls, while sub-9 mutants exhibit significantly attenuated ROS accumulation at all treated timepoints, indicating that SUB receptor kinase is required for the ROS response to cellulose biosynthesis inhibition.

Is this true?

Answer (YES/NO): YES